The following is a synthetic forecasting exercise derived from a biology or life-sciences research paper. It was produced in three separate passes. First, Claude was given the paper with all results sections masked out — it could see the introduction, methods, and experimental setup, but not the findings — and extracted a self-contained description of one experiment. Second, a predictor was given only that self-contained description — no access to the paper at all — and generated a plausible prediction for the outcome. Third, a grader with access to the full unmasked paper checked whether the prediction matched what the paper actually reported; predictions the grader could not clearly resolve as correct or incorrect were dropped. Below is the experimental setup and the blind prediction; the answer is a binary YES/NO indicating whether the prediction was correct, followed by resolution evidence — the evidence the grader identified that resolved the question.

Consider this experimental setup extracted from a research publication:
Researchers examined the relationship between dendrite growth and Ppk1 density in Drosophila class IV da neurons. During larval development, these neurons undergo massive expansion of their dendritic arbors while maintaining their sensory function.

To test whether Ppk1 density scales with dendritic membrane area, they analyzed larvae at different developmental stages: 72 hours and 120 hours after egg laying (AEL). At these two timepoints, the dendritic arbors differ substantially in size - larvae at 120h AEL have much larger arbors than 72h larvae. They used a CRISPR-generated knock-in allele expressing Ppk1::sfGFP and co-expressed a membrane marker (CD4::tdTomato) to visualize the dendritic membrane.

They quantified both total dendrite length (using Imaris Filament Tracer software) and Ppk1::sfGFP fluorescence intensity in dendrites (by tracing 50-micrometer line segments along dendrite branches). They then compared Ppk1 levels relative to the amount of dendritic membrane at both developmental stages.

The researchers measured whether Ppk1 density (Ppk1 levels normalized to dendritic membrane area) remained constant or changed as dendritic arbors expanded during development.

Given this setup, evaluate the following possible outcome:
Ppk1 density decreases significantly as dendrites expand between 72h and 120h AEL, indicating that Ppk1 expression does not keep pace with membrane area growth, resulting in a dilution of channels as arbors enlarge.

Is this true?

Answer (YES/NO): NO